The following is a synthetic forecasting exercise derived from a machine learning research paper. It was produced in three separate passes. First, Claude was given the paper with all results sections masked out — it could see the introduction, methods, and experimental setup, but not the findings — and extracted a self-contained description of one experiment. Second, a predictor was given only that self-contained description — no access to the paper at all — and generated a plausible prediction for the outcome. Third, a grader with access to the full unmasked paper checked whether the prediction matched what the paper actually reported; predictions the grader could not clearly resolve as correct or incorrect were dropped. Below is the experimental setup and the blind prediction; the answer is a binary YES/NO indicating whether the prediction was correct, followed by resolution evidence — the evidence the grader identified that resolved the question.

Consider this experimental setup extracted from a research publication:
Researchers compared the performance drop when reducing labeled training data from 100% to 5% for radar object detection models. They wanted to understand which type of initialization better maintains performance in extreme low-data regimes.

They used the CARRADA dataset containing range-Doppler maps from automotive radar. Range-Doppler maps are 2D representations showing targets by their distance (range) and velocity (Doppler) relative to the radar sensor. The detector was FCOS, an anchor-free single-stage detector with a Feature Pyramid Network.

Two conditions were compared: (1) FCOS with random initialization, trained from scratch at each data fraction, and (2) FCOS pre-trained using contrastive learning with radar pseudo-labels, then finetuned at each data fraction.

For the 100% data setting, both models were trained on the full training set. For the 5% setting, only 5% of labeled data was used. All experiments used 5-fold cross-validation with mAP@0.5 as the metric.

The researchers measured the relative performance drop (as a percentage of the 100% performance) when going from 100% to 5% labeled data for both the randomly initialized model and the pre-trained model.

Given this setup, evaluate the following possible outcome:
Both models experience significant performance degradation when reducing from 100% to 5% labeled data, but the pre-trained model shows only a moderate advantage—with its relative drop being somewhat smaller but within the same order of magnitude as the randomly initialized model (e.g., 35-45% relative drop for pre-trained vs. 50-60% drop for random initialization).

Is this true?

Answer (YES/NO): NO